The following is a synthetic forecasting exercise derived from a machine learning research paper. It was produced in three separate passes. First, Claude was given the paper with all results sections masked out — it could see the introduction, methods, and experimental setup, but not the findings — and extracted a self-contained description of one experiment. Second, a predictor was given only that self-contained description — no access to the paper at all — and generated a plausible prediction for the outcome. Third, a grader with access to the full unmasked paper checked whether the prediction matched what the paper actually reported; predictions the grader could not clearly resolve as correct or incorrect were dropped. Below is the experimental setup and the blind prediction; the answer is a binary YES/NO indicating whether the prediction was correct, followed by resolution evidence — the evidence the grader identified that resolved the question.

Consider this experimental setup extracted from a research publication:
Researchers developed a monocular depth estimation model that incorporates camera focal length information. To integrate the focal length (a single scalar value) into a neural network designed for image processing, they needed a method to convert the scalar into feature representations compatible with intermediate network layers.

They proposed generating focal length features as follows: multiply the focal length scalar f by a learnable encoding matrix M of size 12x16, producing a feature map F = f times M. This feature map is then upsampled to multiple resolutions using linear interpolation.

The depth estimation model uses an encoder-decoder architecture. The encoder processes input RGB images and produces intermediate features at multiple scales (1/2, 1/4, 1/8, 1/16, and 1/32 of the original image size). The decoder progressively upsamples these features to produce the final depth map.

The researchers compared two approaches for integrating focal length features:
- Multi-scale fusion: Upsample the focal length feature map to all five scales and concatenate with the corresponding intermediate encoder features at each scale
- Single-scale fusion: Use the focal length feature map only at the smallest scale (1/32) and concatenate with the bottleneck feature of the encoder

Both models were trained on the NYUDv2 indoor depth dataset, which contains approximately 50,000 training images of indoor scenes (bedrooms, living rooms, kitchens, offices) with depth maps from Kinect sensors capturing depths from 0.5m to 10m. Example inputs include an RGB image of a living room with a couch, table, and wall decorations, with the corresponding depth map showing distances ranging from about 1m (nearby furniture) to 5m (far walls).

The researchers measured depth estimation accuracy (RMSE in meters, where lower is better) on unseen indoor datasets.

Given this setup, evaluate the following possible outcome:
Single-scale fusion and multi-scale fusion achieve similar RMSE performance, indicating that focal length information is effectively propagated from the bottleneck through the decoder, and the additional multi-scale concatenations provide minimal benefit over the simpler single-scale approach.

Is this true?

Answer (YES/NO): NO